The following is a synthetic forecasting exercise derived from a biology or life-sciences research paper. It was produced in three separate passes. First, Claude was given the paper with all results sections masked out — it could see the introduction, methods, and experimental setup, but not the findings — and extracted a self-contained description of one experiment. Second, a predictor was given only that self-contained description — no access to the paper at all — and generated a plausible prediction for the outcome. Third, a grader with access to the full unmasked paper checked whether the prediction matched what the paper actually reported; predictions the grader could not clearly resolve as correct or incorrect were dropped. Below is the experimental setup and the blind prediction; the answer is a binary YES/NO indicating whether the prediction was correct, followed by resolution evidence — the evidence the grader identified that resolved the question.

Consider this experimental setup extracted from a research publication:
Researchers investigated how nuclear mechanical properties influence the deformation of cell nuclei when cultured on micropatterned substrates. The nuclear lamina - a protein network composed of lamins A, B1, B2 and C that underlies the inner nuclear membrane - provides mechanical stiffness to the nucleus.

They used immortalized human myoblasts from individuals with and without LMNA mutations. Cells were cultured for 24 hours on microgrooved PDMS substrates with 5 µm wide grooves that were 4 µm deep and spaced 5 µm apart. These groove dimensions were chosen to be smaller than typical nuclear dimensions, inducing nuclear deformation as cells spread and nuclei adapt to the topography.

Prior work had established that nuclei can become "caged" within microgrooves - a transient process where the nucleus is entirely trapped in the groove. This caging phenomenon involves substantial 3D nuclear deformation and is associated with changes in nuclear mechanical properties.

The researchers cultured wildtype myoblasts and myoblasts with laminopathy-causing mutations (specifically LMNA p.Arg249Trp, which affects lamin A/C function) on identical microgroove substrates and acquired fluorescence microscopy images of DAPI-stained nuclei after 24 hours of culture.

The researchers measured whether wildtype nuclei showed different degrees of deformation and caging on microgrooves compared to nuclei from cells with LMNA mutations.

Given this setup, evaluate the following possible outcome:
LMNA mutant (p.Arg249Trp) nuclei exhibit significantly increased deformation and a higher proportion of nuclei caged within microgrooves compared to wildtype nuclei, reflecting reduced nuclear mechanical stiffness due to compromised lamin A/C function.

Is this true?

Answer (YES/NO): YES